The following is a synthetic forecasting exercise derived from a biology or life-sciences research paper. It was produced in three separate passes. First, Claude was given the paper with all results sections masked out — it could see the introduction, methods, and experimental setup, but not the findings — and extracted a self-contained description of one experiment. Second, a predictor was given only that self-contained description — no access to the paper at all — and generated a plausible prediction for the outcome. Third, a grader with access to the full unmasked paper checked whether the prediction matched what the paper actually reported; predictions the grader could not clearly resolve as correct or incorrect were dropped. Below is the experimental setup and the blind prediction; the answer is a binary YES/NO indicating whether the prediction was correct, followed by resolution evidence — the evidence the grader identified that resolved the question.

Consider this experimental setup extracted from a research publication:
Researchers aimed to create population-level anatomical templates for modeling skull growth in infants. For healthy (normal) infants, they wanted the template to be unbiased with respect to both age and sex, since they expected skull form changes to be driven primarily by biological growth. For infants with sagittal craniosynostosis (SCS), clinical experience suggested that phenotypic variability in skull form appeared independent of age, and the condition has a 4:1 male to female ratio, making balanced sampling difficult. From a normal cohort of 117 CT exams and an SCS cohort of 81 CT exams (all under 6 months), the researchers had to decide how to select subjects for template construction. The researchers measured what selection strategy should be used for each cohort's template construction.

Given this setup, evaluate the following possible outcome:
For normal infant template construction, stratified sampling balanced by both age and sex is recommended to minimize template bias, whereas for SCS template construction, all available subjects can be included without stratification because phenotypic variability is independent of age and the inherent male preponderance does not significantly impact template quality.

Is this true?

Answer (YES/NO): NO